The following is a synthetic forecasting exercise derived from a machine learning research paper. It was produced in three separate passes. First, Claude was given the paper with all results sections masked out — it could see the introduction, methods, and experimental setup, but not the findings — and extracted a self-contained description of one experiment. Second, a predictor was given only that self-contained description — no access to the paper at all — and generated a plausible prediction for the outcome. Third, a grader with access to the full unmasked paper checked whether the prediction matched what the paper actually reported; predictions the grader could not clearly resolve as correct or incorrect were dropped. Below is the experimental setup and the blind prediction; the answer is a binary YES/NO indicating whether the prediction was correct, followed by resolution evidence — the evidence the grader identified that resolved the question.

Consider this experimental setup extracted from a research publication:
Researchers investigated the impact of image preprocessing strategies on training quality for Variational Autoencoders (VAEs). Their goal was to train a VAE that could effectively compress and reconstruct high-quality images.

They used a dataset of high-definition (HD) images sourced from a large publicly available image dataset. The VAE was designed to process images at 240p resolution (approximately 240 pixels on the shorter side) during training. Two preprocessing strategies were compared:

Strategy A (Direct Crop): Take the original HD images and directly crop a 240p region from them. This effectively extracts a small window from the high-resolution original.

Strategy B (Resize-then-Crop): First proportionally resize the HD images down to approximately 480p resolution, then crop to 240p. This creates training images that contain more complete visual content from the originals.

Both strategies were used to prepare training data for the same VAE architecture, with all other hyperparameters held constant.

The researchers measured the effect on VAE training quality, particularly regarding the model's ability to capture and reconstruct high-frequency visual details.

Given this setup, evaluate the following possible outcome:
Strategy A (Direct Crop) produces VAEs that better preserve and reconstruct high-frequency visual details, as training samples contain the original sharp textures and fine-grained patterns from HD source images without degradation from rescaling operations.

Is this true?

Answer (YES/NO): NO